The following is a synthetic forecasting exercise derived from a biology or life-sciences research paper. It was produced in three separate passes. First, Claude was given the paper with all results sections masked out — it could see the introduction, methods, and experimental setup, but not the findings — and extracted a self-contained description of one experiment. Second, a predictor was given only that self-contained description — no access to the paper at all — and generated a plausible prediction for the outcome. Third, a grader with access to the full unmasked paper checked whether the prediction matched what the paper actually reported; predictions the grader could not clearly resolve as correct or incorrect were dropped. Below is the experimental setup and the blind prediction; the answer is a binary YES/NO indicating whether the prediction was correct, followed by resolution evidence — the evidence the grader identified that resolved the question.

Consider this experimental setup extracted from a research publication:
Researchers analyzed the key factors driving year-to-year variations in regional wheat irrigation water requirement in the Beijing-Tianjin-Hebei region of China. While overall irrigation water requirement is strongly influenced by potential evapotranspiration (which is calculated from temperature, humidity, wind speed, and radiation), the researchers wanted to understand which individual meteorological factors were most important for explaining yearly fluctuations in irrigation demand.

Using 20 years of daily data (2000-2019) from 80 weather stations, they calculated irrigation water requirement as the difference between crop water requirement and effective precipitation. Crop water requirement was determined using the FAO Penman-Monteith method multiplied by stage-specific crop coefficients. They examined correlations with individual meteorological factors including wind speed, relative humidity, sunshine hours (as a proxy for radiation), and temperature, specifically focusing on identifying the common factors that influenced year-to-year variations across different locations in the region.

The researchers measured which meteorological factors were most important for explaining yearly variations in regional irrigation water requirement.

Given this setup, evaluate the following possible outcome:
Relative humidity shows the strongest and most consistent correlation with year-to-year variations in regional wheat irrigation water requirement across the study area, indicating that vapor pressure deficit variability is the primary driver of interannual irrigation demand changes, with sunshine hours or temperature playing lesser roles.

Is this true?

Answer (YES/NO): NO